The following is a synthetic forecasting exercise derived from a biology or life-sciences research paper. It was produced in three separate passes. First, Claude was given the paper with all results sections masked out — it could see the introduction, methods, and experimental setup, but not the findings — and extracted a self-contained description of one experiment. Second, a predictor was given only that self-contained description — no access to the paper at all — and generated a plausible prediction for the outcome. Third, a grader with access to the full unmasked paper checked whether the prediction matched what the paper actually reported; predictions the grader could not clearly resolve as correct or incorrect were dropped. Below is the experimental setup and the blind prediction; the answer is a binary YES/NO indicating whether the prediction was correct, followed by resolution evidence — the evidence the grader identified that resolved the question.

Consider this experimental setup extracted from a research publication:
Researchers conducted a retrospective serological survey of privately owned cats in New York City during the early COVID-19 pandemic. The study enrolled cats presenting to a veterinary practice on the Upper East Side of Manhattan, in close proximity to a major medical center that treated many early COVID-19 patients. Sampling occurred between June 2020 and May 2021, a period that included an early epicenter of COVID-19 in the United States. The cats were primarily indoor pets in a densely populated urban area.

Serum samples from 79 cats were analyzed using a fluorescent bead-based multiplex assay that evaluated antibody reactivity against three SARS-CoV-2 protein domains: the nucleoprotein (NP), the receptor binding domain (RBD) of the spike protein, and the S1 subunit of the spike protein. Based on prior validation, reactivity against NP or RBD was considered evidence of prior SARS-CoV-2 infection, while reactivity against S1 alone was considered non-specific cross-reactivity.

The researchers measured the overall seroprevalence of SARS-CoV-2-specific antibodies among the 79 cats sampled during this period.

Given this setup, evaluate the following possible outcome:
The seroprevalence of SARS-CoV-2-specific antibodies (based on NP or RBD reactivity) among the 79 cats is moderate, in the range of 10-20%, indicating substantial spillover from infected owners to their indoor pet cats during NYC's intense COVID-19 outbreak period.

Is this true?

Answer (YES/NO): YES